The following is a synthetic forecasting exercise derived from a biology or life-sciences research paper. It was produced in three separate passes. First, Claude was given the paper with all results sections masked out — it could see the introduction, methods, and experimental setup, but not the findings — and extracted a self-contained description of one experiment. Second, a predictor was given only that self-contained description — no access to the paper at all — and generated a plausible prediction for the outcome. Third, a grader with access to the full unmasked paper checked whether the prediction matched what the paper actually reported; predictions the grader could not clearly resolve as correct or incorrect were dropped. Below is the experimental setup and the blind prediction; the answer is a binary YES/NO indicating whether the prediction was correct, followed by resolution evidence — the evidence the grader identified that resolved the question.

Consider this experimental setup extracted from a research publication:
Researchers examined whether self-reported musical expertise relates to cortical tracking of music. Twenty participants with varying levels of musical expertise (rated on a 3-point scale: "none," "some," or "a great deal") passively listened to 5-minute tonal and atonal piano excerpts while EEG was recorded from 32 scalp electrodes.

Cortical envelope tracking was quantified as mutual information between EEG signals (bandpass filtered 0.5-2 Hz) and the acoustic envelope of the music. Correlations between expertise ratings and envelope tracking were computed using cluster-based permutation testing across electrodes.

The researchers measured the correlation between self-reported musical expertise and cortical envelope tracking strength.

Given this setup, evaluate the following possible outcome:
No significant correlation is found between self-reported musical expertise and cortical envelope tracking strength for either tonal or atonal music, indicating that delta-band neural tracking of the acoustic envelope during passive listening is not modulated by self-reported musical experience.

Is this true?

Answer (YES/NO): NO